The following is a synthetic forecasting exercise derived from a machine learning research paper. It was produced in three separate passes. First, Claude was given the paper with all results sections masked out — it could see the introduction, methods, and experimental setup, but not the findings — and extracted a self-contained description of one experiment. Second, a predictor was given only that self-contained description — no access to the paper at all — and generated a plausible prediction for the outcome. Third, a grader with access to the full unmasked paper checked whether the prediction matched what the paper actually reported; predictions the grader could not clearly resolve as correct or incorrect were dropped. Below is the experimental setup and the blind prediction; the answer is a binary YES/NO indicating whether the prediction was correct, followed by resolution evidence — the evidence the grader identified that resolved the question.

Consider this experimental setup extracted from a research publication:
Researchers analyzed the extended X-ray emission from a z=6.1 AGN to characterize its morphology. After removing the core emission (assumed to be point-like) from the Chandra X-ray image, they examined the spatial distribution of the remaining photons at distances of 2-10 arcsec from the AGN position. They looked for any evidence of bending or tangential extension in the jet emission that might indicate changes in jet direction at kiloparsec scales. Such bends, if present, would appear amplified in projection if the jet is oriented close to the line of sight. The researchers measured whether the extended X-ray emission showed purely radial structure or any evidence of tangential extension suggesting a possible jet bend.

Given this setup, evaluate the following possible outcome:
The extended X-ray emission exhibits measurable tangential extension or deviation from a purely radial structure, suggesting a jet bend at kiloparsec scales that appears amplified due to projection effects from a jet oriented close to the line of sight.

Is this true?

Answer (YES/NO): YES